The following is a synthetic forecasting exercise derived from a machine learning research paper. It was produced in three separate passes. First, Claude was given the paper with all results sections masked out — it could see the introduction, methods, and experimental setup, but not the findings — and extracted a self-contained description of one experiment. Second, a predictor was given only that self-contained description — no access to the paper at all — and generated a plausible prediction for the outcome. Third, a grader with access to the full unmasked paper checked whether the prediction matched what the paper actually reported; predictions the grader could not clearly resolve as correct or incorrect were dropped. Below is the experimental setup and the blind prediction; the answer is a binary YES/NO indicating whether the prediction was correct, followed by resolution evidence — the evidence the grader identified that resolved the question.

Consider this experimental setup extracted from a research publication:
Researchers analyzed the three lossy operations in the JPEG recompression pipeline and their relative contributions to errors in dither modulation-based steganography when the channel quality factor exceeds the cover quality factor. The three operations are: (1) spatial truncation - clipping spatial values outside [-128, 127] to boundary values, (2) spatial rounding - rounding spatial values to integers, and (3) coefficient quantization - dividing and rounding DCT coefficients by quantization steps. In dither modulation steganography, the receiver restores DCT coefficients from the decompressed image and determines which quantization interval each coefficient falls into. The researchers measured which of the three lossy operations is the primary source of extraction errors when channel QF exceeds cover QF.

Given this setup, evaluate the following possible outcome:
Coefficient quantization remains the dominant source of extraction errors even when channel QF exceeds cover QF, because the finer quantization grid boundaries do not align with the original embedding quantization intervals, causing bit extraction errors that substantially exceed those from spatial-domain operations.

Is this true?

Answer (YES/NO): NO